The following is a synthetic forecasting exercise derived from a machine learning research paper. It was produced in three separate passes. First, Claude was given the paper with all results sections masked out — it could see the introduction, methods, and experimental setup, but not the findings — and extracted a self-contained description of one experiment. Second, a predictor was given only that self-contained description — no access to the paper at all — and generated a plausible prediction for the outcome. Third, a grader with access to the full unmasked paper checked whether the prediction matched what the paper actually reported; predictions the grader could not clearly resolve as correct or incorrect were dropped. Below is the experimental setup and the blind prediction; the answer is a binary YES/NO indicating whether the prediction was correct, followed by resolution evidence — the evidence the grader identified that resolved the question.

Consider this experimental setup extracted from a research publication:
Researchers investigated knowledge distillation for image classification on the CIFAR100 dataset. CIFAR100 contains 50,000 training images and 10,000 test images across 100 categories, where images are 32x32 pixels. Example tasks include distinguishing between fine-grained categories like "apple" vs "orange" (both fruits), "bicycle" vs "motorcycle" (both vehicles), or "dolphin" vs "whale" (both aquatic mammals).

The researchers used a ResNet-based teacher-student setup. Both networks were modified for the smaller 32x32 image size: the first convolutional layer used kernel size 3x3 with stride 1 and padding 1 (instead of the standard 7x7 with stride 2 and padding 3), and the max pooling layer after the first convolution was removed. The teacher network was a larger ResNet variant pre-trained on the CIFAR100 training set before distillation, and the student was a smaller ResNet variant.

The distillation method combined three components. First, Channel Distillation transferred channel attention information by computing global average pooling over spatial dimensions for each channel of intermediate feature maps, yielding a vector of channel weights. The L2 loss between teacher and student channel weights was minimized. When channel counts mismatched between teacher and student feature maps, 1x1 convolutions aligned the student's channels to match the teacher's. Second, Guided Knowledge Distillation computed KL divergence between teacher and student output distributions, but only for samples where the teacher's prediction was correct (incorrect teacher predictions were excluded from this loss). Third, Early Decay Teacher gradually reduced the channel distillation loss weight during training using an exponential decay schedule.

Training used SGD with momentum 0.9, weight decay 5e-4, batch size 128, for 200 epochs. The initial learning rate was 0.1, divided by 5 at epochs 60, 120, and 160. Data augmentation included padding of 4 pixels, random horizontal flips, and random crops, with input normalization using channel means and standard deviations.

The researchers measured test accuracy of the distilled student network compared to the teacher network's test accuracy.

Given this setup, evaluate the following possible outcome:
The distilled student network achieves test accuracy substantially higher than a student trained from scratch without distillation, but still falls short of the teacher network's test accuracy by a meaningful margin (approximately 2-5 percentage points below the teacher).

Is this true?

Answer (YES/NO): NO